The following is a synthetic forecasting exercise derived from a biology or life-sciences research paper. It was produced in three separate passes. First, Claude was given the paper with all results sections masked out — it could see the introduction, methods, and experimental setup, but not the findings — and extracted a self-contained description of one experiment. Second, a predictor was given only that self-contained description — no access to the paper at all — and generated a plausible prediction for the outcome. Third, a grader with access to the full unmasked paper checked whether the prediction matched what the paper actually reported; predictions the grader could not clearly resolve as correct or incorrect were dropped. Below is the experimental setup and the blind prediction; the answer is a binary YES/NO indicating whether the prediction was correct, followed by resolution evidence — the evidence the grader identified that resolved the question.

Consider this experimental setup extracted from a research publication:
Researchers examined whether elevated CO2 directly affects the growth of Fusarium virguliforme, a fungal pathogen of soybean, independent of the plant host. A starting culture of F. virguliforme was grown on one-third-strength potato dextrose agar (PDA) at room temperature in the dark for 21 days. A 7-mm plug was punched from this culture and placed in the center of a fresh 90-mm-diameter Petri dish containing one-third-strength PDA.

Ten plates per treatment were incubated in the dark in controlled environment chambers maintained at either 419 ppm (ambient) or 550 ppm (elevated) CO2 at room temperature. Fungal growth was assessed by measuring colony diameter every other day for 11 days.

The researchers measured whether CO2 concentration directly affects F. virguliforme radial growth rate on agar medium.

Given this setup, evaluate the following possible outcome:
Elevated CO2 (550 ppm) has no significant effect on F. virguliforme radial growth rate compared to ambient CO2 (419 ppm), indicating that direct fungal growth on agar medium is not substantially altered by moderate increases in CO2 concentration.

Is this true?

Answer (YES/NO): YES